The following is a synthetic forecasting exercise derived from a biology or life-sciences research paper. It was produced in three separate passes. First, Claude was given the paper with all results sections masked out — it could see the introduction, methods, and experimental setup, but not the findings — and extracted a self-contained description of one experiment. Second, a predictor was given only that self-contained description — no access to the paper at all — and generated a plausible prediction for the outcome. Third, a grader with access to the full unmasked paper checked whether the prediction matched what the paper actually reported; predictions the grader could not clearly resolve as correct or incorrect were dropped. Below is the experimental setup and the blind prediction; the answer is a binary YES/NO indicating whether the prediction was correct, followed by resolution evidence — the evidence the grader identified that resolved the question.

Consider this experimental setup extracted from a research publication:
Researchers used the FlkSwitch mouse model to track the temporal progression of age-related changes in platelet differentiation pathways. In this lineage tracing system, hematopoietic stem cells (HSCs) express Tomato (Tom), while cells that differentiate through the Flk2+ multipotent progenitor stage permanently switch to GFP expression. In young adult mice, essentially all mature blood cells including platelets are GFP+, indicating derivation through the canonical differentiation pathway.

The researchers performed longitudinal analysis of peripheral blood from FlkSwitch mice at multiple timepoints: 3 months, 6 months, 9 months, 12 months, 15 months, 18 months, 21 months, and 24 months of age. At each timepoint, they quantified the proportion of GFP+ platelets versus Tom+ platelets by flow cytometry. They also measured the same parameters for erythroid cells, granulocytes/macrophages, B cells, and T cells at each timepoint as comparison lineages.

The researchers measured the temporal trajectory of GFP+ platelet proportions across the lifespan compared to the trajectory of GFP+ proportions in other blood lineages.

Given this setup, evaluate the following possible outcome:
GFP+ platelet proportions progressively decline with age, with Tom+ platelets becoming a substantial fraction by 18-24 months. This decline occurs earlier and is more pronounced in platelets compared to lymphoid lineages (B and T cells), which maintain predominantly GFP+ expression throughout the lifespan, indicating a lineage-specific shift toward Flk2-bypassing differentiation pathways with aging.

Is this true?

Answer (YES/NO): YES